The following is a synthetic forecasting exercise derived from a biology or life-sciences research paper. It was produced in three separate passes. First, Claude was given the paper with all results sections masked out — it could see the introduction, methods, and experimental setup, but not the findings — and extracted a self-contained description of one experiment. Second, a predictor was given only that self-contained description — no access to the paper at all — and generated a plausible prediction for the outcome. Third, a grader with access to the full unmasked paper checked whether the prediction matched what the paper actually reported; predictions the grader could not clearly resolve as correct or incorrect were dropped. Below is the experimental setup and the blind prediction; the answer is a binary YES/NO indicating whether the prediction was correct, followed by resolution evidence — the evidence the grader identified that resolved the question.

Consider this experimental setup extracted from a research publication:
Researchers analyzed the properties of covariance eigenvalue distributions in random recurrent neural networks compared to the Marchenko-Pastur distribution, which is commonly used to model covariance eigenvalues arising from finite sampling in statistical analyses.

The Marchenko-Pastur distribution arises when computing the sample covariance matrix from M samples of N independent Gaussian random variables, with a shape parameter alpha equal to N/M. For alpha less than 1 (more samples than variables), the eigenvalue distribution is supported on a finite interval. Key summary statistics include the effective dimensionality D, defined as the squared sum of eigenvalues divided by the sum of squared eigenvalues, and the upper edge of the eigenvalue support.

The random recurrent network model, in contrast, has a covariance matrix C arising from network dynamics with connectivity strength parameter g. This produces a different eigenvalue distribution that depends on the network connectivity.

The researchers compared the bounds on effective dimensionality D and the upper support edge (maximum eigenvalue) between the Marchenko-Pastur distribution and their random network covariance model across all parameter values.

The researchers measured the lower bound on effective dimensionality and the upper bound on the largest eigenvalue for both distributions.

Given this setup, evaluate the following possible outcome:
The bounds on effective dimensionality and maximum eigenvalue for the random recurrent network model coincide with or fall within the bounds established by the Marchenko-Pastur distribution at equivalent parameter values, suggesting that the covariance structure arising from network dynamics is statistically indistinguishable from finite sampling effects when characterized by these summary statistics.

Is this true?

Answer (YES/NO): NO